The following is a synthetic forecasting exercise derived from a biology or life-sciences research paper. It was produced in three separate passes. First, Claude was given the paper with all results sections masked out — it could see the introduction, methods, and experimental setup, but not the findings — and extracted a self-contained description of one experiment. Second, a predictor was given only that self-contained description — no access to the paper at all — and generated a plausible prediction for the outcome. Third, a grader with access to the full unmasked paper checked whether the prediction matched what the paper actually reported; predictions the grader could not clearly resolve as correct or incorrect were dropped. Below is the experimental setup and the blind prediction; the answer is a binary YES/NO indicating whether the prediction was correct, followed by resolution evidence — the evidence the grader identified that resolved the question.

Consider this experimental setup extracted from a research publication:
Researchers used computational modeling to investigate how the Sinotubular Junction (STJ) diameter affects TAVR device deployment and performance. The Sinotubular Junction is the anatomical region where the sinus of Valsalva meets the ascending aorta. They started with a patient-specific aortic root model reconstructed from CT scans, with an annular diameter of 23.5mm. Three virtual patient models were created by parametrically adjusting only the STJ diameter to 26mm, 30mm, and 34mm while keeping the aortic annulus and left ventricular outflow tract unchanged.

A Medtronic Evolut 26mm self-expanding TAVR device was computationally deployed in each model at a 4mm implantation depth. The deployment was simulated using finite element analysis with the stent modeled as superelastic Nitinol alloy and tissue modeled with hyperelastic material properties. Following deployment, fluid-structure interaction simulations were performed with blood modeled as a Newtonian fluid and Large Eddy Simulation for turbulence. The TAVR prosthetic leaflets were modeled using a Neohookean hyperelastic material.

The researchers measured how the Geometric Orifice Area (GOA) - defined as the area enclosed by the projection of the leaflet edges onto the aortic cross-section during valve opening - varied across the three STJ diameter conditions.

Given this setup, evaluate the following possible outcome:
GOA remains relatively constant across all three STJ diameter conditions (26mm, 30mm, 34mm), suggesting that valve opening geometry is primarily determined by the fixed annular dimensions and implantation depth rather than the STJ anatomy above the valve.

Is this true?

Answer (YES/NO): NO